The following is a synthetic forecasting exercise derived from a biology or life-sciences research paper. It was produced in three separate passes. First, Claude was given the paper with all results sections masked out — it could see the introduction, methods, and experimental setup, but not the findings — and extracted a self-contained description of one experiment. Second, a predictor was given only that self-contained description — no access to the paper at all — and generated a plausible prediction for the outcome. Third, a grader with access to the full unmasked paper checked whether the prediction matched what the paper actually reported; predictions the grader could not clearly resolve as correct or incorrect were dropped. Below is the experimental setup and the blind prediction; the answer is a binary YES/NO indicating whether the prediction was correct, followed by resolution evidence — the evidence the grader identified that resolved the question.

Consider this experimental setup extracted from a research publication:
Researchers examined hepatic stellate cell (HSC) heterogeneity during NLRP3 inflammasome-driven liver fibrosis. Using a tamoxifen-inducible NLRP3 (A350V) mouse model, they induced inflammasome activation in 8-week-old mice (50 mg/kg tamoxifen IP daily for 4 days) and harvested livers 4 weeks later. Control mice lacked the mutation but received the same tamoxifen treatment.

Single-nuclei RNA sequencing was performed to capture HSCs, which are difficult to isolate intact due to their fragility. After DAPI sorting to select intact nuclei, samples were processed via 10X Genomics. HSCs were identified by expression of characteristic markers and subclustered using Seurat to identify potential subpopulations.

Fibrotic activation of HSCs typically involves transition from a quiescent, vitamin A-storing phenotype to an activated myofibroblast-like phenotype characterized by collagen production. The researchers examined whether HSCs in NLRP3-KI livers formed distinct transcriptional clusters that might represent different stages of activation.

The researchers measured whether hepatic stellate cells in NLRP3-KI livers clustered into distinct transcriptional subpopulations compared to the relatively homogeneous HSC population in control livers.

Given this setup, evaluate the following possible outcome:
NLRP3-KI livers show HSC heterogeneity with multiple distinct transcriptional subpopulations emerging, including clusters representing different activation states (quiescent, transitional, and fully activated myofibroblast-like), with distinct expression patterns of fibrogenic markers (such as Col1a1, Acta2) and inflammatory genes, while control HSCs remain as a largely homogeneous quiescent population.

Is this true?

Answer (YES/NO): NO